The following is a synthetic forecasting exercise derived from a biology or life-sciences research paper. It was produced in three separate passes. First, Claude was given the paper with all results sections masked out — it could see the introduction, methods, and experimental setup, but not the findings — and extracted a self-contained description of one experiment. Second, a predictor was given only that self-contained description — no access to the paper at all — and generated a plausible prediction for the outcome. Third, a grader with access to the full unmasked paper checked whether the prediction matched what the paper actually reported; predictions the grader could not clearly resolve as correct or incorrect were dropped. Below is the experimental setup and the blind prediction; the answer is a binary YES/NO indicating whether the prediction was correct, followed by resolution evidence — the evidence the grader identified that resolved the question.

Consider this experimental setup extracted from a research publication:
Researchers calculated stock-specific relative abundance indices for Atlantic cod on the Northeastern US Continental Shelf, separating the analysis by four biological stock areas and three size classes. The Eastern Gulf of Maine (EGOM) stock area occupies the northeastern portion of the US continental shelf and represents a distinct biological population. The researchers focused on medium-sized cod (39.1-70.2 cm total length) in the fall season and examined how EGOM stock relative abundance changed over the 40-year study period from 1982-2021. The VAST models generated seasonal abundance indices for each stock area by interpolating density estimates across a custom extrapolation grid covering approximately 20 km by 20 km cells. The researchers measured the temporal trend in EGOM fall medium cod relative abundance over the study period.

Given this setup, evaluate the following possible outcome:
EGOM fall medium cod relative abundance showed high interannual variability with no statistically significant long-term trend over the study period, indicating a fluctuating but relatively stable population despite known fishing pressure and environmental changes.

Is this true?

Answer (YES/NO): NO